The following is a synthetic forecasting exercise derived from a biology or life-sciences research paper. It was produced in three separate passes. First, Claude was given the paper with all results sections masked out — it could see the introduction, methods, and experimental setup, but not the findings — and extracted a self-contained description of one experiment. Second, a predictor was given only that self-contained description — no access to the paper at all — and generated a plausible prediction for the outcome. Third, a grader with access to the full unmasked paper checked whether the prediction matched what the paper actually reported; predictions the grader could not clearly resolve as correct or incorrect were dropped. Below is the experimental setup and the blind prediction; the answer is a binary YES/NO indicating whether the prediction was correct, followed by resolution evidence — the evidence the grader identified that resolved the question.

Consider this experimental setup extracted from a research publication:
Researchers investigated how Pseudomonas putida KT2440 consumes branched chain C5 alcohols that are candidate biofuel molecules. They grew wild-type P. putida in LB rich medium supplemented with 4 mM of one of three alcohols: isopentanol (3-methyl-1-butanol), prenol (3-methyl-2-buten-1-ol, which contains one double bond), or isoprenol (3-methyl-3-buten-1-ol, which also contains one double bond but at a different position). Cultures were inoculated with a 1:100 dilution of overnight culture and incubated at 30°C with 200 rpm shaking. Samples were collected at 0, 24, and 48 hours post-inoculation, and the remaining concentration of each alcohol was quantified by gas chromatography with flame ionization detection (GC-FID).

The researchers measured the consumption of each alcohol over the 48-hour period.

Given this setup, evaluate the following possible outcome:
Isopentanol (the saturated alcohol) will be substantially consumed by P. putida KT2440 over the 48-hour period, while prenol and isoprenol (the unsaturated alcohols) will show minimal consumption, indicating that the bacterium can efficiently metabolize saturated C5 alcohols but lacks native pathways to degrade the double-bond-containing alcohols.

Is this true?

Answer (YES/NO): NO